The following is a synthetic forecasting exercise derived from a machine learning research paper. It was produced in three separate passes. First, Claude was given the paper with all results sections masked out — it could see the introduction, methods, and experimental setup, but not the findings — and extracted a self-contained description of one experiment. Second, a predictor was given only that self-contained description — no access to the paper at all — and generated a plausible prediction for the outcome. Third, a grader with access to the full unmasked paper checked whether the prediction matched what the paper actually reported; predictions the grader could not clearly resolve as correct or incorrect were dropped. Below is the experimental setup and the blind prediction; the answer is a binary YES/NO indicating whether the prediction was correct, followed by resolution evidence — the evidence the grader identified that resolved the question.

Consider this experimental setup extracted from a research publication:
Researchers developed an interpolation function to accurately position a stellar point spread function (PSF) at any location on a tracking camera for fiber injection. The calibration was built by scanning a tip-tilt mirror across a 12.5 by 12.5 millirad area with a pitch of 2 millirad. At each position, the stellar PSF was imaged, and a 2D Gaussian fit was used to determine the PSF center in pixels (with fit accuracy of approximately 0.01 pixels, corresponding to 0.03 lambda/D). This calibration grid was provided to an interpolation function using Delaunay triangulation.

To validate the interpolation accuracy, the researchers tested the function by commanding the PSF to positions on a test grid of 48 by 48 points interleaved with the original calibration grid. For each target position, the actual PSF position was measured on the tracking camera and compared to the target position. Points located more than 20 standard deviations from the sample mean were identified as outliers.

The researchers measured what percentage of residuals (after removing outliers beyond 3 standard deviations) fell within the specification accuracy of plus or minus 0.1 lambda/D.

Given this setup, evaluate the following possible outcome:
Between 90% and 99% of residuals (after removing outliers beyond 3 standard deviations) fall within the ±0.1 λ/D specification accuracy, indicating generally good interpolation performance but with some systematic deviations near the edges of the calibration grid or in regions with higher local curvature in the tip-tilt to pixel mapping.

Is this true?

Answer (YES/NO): YES